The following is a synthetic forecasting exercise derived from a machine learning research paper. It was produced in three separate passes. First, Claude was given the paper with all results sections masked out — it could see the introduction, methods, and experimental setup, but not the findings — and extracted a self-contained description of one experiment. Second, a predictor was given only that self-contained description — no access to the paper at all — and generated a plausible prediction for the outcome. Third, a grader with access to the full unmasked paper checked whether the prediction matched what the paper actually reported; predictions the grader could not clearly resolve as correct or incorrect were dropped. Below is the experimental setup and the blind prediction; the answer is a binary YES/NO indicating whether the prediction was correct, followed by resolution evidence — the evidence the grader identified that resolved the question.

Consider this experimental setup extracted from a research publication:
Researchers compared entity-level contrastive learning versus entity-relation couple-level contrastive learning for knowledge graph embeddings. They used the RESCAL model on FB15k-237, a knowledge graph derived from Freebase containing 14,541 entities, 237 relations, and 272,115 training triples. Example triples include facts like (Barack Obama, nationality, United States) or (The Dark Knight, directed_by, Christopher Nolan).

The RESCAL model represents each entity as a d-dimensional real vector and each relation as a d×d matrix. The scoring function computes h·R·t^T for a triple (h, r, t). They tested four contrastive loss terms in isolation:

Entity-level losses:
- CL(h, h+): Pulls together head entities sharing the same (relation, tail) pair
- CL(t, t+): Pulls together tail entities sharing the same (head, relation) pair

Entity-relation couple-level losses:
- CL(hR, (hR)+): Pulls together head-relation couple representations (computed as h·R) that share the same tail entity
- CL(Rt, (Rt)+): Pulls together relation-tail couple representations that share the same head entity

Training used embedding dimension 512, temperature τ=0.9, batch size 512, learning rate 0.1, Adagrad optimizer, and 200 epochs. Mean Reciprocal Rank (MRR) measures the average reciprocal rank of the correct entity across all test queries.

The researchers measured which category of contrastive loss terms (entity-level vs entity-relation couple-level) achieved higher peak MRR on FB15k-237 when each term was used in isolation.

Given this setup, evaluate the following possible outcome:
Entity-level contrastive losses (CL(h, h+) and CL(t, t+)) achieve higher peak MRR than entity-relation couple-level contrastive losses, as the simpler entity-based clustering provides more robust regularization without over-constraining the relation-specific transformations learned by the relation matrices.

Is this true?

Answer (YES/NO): NO